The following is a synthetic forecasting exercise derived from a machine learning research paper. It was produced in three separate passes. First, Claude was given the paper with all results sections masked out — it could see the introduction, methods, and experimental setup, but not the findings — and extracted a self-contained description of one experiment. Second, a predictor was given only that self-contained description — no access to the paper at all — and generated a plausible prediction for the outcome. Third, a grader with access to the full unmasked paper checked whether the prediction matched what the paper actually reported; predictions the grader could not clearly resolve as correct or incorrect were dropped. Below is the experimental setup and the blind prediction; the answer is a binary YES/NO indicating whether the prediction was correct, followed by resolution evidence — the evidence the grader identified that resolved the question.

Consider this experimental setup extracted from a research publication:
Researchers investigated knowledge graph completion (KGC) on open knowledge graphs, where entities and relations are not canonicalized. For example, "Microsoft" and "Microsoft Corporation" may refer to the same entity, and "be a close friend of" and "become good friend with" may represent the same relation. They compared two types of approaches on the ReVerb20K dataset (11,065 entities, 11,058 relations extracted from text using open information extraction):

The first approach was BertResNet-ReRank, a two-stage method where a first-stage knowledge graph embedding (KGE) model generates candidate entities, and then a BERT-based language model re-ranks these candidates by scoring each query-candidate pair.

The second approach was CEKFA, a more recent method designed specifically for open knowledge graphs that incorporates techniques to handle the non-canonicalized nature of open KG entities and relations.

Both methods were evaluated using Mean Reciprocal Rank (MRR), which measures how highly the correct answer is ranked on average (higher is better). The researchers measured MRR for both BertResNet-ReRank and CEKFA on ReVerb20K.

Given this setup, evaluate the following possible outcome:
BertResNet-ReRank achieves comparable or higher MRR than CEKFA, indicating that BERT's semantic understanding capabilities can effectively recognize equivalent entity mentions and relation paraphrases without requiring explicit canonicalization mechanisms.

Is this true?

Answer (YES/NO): NO